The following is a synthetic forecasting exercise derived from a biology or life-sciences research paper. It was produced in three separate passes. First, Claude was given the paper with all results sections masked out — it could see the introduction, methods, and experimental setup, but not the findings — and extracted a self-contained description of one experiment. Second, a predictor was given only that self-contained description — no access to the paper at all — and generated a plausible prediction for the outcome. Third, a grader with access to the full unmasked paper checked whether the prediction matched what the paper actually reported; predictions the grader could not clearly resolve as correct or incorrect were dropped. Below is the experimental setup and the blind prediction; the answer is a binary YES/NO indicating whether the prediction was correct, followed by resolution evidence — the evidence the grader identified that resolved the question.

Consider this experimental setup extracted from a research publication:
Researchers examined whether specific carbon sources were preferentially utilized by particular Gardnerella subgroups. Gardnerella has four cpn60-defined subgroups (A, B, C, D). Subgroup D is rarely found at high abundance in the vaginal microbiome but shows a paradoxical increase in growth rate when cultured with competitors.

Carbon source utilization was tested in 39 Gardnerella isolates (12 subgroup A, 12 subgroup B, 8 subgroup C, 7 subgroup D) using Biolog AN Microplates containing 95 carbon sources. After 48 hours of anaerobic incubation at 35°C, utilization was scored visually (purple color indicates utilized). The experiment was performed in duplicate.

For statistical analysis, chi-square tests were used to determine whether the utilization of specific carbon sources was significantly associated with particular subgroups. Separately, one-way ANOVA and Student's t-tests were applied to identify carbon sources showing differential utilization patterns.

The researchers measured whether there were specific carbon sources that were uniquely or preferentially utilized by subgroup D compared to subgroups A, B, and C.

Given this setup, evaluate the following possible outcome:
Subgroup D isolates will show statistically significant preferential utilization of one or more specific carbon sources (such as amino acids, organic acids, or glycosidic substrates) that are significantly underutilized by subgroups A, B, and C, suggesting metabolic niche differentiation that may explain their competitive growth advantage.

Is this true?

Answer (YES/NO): YES